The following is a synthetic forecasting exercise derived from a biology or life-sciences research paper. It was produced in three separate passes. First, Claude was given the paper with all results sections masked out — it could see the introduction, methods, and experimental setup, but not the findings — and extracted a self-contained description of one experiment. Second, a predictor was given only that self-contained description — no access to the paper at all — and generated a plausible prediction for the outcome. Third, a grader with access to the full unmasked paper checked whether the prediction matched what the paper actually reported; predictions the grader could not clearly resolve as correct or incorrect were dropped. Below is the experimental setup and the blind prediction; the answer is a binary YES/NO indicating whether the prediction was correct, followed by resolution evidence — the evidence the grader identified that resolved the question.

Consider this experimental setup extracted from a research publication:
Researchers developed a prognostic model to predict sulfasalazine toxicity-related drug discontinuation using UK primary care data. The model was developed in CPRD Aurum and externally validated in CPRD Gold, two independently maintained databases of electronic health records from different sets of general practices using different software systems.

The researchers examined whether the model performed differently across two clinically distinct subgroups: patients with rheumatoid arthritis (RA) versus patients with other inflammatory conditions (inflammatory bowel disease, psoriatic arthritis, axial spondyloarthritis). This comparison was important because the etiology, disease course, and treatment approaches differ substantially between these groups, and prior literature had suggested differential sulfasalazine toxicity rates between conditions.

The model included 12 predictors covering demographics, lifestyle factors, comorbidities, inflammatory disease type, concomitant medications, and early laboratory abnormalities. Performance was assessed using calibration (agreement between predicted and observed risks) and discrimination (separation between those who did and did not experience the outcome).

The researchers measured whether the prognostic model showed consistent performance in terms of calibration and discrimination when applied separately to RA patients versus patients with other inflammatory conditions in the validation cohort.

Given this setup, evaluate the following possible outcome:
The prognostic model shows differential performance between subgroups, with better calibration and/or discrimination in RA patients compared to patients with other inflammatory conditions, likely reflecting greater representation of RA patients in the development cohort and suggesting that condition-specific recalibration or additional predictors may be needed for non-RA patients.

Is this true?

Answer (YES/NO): NO